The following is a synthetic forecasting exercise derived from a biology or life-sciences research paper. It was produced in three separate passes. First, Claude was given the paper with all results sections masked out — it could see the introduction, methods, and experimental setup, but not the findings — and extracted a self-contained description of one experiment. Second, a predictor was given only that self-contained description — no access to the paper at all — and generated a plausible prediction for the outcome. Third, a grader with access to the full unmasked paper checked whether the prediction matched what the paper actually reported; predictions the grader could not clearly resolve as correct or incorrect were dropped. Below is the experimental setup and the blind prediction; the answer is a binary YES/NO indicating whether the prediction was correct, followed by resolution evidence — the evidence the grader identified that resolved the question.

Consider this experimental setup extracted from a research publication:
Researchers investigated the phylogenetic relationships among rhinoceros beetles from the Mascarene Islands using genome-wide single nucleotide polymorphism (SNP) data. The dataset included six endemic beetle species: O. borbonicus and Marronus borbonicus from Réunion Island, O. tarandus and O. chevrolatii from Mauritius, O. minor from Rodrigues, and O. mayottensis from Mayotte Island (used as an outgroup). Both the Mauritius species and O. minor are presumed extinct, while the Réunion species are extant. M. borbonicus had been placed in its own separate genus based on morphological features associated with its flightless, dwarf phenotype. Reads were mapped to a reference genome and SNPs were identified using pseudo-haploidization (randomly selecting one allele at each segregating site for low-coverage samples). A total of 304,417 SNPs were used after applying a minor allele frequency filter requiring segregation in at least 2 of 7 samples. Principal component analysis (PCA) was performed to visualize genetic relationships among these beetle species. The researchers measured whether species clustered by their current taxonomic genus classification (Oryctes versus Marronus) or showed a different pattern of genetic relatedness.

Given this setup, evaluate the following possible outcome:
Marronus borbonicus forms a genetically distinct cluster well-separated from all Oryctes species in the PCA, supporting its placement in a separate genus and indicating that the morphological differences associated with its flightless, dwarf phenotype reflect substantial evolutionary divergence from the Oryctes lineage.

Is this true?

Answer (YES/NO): NO